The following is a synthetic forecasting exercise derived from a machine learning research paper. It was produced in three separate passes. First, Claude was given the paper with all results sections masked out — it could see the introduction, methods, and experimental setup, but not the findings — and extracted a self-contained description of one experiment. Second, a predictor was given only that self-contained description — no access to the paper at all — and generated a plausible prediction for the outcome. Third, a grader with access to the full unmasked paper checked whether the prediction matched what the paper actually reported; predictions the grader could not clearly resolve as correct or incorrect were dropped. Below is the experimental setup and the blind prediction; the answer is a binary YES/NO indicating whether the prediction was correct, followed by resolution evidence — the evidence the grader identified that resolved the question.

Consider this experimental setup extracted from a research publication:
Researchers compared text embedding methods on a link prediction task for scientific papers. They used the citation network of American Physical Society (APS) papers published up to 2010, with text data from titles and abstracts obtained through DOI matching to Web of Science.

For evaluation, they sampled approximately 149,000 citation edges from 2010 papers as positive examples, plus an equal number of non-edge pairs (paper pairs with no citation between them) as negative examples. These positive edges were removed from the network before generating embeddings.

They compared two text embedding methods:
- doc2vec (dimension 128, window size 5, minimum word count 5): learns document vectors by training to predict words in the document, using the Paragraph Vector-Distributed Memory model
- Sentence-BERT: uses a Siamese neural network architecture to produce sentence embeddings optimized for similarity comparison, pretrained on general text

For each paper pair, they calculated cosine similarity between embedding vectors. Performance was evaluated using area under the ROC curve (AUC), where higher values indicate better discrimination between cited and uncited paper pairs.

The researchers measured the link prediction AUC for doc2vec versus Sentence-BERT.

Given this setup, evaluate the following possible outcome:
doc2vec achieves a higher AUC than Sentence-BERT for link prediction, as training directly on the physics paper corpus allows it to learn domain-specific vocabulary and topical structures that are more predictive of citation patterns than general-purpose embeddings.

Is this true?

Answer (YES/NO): NO